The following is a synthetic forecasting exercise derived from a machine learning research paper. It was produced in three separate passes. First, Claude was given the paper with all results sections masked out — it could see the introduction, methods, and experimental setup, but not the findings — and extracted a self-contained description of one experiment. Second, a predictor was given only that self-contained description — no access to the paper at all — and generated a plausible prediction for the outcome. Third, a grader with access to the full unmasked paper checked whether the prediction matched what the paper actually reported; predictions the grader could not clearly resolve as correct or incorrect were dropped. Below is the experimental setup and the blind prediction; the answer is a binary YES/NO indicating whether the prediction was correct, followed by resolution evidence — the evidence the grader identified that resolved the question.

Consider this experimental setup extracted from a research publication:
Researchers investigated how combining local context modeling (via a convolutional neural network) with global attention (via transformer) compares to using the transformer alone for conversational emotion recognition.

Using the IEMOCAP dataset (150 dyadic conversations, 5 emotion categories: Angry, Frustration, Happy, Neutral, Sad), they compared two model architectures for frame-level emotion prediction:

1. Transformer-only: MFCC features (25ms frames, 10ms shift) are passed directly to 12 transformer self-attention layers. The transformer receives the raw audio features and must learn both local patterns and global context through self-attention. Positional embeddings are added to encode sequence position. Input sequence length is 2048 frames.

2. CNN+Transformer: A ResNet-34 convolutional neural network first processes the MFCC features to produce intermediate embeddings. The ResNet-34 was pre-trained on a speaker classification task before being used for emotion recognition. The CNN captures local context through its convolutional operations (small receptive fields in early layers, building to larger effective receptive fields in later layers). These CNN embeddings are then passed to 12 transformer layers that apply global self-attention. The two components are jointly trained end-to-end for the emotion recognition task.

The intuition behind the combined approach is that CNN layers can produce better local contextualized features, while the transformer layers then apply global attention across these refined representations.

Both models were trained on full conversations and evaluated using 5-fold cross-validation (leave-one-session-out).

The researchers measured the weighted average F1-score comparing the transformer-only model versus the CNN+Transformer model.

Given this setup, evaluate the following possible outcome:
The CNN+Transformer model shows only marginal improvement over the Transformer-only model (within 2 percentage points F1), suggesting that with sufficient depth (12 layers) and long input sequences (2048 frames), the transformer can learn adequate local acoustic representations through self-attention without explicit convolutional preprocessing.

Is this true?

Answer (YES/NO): NO